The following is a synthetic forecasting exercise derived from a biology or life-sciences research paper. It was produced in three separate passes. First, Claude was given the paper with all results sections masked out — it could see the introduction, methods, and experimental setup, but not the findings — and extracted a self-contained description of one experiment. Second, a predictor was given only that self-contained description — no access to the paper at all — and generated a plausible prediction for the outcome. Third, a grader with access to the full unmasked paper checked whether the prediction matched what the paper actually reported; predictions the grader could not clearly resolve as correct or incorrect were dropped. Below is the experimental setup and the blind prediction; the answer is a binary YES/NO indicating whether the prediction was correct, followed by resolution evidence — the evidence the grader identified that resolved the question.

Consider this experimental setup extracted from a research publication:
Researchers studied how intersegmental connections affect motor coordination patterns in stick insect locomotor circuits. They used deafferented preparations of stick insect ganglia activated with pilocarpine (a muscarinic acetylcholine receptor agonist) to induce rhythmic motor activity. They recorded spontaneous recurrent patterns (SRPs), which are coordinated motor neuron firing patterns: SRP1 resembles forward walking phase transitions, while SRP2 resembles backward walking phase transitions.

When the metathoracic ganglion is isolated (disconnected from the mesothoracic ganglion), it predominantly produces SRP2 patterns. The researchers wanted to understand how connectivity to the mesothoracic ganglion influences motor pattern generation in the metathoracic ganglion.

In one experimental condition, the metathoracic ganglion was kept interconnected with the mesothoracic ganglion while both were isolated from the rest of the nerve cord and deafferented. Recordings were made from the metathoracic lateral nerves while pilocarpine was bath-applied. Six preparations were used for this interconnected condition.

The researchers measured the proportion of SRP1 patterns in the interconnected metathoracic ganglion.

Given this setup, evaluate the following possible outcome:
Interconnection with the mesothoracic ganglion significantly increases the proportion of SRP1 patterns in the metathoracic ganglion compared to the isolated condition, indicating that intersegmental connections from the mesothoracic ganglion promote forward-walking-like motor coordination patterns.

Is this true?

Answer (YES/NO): NO